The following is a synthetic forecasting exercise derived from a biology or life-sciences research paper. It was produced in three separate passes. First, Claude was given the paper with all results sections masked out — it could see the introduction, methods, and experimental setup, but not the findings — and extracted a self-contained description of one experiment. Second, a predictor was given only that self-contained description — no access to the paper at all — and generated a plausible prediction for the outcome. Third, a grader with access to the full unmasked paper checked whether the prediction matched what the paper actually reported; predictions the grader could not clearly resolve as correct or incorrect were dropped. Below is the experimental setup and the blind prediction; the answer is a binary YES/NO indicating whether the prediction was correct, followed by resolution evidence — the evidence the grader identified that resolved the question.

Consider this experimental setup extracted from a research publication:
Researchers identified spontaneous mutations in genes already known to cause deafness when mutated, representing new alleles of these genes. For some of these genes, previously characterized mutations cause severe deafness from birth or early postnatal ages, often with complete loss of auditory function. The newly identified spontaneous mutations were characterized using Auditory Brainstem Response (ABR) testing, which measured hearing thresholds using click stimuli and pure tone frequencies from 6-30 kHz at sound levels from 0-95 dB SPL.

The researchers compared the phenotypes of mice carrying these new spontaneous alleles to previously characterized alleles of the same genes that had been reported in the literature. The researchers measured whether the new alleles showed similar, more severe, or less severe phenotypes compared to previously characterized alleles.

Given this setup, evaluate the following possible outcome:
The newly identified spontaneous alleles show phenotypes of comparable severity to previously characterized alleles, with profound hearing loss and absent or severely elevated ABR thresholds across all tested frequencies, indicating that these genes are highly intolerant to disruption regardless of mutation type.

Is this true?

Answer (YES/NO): NO